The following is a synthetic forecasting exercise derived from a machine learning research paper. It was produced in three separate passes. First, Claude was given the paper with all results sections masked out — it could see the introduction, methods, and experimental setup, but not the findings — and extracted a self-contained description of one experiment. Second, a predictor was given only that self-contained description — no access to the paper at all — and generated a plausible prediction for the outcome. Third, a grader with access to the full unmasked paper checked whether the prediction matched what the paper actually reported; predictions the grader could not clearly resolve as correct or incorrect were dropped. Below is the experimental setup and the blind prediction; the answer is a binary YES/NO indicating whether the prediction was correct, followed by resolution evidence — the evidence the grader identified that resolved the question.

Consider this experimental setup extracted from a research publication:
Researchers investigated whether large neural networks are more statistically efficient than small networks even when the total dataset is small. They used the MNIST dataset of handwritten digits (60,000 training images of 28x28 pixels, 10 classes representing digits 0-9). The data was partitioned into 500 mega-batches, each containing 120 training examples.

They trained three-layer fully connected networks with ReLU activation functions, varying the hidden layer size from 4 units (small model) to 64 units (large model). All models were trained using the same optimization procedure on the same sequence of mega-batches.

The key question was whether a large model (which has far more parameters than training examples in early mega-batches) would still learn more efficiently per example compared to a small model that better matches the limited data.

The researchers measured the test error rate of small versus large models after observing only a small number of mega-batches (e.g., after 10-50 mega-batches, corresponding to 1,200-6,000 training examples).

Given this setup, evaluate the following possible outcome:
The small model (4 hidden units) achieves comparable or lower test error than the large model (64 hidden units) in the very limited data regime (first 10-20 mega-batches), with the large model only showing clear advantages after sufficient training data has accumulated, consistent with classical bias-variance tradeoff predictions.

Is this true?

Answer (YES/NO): NO